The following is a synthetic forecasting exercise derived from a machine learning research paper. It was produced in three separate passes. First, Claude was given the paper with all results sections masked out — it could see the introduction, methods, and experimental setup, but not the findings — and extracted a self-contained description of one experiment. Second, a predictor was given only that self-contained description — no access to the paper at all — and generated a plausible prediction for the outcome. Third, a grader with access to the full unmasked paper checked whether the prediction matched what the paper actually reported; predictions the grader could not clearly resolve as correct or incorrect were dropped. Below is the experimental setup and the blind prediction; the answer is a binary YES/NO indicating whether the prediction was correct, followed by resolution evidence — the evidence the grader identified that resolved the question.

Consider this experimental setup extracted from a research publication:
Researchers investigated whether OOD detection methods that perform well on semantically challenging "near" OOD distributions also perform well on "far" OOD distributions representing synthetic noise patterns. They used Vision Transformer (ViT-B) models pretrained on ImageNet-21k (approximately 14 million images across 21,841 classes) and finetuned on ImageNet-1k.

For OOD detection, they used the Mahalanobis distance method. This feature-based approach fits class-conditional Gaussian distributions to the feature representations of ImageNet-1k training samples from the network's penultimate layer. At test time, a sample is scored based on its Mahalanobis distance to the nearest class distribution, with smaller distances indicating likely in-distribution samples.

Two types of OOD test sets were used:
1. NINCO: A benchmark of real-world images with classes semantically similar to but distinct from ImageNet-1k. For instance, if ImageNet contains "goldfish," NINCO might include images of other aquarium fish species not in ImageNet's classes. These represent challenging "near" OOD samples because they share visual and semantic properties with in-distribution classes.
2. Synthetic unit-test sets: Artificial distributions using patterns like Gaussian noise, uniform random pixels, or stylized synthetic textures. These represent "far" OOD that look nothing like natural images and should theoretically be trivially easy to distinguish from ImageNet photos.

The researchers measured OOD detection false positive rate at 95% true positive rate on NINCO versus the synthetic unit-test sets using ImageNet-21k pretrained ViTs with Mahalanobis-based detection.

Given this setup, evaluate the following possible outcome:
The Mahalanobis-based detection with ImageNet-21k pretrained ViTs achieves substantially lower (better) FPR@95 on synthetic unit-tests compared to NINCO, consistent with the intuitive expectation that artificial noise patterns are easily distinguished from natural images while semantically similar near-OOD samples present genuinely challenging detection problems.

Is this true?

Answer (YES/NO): NO